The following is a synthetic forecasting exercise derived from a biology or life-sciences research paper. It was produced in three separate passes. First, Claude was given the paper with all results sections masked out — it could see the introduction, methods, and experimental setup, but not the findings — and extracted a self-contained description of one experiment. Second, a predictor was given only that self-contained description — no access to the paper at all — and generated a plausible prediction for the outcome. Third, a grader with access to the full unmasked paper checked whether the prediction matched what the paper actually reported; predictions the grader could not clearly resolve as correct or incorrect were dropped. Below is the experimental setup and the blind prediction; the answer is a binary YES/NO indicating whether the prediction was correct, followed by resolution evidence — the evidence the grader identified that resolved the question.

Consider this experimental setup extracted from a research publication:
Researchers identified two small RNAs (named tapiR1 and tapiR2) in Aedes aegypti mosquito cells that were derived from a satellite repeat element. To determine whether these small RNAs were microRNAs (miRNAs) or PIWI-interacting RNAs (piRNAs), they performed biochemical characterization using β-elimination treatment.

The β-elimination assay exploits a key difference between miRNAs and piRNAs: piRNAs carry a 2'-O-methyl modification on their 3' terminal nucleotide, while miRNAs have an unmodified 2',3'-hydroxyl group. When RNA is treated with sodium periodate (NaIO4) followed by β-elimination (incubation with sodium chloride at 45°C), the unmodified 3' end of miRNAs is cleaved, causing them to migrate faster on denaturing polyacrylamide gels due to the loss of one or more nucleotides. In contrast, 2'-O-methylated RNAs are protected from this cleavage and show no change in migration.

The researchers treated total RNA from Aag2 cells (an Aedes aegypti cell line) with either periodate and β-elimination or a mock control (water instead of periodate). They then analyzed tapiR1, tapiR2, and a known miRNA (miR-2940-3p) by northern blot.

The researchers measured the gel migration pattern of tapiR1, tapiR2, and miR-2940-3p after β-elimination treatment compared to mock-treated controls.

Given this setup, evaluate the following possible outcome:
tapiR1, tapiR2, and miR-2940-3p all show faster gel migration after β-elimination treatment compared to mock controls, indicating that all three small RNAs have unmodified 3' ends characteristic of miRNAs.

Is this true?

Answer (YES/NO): NO